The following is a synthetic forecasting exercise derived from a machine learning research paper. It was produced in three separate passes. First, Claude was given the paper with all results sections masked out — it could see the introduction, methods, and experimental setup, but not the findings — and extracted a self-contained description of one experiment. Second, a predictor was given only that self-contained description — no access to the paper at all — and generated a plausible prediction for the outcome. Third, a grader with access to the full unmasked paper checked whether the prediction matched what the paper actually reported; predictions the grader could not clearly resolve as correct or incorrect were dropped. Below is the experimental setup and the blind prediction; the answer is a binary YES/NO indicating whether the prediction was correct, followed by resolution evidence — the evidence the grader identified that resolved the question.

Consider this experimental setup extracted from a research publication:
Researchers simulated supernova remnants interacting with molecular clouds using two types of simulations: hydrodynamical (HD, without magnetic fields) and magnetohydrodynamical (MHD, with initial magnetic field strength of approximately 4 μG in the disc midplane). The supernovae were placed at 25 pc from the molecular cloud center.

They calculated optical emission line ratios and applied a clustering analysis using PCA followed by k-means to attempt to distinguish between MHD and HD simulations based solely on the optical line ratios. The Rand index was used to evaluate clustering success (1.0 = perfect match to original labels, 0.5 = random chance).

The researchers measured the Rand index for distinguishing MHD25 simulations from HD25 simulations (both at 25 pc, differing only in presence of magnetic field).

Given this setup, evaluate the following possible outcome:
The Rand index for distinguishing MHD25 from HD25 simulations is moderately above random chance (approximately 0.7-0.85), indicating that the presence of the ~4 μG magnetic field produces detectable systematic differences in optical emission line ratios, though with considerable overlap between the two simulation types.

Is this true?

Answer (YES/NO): NO